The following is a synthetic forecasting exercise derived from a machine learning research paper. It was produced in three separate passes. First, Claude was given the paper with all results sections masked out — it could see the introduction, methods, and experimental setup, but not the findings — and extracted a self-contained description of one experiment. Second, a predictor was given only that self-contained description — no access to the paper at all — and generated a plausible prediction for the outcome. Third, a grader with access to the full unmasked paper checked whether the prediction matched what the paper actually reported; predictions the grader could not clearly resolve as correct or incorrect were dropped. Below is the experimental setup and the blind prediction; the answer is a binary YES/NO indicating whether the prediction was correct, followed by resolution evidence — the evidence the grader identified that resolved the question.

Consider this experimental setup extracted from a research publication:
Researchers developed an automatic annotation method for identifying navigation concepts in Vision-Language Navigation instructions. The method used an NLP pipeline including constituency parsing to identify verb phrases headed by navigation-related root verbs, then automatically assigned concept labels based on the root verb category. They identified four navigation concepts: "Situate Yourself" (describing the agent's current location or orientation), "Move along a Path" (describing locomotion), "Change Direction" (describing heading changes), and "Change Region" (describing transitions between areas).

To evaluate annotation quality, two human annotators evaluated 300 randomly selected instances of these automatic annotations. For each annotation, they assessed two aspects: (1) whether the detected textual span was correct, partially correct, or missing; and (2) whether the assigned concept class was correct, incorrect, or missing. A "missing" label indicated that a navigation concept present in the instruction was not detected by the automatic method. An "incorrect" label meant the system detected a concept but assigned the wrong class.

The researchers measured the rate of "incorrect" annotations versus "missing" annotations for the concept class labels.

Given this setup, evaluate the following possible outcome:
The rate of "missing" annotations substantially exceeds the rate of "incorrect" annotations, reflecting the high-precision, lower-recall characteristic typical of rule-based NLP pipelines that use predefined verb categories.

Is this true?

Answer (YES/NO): YES